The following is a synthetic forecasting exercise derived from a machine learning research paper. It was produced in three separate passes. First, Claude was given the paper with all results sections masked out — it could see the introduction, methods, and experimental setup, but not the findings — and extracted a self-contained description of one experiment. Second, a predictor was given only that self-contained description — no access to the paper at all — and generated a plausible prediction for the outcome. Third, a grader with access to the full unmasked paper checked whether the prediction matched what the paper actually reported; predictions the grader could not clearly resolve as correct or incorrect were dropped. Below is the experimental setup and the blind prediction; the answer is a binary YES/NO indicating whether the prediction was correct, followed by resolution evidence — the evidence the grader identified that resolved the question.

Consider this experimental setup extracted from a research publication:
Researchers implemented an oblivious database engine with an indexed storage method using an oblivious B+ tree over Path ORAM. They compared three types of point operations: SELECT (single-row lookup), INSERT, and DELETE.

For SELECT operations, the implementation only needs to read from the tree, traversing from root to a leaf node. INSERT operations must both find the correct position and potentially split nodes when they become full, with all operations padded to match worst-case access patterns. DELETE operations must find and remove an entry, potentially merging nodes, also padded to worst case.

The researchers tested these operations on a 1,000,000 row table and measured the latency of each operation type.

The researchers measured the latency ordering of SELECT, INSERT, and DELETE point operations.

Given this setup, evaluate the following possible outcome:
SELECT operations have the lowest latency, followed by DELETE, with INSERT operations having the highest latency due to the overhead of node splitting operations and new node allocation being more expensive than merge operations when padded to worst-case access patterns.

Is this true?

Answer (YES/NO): NO